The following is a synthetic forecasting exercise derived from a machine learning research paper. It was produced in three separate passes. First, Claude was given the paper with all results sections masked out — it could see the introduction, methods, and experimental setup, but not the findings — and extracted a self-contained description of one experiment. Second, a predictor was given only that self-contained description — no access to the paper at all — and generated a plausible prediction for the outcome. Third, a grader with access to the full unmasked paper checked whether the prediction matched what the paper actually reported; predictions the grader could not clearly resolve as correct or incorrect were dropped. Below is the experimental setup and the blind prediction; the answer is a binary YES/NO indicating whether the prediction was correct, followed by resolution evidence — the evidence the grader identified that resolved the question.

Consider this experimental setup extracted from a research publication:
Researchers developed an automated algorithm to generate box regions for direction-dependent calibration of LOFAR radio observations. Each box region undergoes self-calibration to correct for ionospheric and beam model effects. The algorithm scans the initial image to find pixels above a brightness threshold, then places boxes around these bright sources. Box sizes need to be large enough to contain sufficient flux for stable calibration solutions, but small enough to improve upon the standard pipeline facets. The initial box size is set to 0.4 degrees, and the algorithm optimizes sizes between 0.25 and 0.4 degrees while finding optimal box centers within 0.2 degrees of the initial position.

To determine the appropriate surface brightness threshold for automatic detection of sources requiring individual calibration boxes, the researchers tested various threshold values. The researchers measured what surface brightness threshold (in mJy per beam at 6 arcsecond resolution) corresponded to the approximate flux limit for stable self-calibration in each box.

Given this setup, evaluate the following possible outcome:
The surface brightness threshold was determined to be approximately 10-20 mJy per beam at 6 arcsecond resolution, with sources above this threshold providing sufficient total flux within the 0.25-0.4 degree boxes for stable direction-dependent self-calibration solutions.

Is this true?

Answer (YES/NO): NO